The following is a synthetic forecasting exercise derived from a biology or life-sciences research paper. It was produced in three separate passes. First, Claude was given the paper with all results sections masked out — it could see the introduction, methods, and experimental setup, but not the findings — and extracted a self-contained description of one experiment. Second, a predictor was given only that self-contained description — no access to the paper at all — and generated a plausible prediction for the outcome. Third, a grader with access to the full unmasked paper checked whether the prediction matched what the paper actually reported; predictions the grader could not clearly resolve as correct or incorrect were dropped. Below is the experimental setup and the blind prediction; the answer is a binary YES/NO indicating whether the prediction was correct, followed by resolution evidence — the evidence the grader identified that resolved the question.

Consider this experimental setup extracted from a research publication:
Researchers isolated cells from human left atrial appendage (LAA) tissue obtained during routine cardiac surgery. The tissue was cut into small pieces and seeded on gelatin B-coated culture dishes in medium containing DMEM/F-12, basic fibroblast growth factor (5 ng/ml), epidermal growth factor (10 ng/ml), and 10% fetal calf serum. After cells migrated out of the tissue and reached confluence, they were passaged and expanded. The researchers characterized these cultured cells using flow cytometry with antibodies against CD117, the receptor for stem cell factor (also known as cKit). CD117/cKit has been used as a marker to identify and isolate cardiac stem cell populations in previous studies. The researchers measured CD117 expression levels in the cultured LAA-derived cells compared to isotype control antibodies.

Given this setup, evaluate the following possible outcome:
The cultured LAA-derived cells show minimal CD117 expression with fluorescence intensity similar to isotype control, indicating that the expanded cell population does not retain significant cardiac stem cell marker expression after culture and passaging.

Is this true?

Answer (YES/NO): NO